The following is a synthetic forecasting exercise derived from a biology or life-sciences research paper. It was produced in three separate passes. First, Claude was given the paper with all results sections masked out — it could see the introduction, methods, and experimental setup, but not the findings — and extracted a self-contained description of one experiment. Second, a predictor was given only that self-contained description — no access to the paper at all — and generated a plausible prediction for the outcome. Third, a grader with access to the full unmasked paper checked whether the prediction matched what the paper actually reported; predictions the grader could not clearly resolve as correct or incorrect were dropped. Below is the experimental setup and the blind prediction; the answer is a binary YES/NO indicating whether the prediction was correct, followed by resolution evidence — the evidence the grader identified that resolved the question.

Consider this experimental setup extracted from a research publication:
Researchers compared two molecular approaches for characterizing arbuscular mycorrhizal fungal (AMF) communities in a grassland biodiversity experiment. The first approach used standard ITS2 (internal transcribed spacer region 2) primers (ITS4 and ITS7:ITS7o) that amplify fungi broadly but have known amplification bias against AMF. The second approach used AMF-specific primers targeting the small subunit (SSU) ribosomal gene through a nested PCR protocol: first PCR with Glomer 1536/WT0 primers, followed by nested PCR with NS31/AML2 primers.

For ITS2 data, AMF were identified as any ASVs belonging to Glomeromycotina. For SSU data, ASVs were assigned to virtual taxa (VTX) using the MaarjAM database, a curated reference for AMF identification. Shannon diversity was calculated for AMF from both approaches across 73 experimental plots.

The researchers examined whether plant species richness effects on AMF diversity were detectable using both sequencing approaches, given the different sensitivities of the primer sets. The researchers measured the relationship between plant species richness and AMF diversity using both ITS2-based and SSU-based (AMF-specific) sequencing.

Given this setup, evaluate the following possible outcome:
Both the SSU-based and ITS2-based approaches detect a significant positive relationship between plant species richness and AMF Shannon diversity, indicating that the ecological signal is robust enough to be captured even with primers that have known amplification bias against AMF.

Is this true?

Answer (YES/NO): NO